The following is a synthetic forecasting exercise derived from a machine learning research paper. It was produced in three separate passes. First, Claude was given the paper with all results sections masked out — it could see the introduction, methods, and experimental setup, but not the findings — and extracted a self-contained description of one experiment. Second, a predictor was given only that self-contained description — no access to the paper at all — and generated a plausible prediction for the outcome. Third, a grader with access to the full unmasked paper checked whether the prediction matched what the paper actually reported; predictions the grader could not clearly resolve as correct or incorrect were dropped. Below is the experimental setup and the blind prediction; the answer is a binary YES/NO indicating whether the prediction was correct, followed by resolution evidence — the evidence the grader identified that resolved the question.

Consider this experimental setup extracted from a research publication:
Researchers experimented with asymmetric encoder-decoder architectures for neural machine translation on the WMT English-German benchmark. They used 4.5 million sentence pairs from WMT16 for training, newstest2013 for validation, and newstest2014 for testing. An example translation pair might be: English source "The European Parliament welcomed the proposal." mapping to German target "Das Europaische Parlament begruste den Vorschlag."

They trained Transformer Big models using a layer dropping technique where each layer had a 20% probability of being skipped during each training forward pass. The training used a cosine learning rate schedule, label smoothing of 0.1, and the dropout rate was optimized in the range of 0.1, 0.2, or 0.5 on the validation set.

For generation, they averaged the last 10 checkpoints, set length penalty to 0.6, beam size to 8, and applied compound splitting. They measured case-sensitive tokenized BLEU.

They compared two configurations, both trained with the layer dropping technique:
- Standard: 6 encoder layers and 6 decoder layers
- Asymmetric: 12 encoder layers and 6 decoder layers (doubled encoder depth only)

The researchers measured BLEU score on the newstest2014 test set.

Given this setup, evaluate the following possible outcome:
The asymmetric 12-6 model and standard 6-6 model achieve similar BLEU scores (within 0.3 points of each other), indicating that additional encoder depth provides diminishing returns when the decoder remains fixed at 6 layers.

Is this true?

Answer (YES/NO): NO